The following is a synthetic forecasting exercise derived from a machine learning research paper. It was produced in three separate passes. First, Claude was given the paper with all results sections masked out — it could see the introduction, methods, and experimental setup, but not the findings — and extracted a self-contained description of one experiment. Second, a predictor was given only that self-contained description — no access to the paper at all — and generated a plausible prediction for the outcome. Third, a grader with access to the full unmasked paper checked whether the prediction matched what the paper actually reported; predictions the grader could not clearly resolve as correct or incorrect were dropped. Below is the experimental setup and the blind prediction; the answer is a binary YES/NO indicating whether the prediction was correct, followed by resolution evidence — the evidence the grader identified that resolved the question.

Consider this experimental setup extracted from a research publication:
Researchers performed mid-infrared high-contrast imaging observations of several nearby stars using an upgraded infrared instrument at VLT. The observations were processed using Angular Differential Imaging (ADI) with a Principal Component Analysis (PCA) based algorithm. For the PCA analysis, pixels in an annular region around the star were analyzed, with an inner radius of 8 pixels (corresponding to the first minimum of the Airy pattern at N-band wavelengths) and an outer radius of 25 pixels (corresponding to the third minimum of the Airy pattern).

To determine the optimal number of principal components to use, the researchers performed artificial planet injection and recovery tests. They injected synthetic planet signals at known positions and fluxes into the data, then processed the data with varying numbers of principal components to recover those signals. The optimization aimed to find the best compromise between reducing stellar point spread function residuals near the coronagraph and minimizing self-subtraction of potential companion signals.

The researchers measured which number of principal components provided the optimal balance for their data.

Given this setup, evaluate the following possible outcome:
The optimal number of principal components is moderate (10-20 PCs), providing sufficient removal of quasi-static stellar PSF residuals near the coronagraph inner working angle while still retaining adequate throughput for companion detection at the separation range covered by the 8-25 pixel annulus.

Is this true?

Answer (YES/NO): YES